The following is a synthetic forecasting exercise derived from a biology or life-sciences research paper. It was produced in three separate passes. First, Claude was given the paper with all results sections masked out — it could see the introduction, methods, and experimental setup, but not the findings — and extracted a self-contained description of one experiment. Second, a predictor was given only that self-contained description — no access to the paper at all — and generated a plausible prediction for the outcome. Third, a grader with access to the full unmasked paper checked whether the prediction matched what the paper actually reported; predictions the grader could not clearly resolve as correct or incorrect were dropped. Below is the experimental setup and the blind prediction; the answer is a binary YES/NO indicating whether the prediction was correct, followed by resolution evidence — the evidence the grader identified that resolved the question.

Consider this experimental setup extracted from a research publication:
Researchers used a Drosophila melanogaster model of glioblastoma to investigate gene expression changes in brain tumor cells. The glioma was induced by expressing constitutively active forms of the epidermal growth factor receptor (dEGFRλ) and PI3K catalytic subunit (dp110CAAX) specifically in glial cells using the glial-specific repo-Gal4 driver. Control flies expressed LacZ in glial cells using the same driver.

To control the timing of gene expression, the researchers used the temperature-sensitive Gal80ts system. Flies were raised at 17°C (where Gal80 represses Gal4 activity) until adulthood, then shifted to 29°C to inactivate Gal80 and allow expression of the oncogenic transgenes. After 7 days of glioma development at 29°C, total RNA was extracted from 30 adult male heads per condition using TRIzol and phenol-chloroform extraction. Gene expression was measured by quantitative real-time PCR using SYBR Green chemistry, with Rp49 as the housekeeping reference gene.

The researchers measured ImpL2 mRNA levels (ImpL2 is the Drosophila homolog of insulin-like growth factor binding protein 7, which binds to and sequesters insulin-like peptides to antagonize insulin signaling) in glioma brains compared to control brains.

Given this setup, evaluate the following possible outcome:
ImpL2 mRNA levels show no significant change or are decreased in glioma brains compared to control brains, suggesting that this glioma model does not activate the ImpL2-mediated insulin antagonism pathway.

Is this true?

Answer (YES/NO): NO